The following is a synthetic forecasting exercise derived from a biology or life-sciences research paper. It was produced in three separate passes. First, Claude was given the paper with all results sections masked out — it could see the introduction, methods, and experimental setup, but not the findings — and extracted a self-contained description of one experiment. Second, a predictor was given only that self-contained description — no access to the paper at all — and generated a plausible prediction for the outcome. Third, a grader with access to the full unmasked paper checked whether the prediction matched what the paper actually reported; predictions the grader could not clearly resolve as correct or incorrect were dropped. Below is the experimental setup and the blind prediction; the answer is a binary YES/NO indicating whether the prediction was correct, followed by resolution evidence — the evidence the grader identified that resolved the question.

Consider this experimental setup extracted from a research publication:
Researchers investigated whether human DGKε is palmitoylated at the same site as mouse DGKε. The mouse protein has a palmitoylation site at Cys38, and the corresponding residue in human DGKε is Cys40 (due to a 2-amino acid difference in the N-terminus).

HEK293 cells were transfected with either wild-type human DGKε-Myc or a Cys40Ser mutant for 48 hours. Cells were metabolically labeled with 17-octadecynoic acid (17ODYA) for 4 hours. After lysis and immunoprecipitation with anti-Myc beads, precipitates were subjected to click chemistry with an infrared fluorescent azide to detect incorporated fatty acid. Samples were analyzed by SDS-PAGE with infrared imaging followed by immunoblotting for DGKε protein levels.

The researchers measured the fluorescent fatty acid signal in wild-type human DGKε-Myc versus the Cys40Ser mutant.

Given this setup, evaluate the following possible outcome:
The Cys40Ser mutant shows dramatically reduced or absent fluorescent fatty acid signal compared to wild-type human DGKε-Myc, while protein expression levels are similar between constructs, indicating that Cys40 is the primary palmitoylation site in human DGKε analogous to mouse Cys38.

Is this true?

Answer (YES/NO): NO